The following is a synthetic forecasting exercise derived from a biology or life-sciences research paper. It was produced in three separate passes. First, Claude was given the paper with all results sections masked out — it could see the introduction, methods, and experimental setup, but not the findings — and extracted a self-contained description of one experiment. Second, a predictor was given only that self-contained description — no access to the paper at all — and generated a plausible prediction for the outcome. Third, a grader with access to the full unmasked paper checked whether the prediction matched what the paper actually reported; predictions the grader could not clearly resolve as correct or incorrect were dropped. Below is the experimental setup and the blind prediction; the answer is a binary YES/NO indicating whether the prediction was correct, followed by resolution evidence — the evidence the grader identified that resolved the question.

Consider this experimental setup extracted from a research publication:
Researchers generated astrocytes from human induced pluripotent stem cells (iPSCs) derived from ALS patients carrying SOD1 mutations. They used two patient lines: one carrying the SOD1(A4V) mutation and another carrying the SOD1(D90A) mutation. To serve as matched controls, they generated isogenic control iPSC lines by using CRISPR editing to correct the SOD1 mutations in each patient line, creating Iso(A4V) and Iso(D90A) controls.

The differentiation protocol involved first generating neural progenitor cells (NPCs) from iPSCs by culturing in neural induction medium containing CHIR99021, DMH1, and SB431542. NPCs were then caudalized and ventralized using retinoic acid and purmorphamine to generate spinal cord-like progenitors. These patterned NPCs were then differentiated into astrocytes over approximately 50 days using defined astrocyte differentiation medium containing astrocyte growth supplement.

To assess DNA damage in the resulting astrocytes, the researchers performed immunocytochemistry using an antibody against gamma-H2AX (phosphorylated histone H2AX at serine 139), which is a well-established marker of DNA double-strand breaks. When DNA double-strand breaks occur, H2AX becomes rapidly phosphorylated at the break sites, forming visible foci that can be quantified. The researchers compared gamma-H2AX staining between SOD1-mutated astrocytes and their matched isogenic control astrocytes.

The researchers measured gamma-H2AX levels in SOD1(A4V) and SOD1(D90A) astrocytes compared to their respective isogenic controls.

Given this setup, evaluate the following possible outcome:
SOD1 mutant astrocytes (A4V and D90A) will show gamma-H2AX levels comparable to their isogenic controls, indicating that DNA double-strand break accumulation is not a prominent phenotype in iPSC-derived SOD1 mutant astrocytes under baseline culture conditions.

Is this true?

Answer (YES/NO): NO